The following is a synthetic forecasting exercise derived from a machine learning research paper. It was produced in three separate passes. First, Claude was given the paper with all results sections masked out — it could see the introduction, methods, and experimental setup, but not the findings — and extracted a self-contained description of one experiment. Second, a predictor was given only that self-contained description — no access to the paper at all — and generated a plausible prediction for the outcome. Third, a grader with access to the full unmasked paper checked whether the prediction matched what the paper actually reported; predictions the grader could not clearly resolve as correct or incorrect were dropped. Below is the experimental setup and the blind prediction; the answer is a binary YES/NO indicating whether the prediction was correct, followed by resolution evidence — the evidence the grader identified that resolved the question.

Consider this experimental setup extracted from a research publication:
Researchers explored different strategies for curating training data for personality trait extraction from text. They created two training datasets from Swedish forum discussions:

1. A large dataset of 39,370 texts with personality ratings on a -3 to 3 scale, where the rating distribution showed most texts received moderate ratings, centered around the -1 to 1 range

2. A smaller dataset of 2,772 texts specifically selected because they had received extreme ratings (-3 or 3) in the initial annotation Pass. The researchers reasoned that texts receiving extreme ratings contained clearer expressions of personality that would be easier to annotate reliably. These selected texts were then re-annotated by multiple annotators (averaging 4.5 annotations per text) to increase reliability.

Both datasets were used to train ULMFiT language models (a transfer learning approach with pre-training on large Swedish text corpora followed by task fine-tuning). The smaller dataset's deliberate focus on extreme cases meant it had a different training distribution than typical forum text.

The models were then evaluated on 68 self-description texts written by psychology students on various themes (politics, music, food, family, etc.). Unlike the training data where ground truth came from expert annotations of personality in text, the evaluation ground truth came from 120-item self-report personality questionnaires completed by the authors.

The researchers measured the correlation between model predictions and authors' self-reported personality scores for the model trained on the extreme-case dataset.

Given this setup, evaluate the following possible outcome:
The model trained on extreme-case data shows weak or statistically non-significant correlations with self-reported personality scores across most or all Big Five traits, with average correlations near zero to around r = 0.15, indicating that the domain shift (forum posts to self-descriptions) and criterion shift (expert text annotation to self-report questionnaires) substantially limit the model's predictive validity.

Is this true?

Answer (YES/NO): NO